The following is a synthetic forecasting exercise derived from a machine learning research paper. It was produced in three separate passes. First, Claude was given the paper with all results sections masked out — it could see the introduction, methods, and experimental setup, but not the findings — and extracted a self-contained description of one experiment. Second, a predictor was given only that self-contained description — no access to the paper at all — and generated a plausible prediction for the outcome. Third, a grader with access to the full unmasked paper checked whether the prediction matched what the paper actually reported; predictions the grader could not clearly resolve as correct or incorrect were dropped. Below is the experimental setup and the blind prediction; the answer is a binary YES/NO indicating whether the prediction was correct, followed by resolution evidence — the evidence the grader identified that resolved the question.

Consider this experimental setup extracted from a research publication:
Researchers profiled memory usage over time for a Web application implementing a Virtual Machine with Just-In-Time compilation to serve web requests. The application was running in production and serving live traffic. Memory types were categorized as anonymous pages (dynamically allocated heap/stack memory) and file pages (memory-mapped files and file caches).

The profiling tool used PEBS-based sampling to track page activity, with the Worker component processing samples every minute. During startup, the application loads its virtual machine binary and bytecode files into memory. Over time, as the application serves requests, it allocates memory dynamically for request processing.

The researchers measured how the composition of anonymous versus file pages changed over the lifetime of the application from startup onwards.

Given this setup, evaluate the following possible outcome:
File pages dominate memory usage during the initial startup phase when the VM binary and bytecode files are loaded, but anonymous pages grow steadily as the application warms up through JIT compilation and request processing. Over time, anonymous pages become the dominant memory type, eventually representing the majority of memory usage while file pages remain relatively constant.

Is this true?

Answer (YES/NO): NO